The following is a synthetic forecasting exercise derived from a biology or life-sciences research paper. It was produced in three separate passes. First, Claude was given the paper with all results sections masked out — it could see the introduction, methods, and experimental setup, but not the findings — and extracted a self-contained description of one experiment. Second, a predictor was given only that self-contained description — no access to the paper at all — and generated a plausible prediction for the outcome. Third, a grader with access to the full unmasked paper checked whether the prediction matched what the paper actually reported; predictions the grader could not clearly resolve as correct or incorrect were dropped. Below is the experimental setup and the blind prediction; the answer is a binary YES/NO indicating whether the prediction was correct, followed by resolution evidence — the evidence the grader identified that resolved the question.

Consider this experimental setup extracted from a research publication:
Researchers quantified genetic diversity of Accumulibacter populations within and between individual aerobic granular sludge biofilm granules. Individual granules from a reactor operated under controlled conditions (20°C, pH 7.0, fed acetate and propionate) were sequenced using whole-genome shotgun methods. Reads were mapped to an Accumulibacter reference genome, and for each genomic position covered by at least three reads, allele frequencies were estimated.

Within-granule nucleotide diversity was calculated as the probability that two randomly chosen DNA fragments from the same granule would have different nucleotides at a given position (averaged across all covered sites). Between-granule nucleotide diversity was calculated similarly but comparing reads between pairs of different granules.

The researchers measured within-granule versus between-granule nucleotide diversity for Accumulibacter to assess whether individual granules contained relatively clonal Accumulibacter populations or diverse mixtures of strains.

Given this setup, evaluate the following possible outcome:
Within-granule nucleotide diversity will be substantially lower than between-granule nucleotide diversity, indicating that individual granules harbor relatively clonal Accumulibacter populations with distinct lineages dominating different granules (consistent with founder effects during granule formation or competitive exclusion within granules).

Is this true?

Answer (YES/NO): YES